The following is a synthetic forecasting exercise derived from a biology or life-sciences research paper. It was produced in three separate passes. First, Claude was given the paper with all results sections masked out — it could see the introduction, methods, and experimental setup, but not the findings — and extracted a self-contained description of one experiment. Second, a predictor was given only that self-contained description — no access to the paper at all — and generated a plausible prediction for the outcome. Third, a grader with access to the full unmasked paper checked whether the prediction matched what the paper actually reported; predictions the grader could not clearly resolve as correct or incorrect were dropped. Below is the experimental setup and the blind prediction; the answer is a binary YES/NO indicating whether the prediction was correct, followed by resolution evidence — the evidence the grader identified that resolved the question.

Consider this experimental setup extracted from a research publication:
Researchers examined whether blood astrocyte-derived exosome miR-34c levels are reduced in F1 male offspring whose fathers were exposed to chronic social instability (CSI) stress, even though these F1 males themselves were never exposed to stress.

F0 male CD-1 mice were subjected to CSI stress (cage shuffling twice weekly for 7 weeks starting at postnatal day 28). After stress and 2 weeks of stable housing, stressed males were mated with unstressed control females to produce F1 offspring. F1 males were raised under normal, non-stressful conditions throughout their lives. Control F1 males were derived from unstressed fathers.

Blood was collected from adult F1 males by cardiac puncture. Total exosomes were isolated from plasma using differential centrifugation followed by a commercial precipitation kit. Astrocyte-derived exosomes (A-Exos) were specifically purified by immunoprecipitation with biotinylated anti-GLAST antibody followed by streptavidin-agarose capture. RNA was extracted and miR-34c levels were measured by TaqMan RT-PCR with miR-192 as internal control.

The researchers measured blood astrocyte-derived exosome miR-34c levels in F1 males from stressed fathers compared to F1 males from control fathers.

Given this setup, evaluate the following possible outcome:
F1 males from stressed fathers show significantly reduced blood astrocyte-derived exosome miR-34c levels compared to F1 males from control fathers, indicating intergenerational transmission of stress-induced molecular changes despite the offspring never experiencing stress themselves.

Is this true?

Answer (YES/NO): YES